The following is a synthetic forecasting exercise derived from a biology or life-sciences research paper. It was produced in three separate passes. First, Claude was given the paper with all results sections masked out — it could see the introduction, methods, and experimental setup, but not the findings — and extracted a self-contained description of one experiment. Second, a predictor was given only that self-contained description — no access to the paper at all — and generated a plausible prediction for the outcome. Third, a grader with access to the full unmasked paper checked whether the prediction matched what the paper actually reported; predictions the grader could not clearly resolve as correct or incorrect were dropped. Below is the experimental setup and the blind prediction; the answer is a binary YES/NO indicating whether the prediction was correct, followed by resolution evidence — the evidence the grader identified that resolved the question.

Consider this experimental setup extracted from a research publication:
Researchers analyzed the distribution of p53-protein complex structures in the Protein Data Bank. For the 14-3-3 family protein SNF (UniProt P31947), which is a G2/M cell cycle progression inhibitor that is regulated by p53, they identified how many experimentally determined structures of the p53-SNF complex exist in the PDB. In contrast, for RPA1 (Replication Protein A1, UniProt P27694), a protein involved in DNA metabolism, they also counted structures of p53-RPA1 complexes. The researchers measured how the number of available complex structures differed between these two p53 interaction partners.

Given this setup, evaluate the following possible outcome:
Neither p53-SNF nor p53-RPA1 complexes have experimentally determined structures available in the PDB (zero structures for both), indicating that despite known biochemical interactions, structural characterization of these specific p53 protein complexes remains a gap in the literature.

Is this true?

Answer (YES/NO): NO